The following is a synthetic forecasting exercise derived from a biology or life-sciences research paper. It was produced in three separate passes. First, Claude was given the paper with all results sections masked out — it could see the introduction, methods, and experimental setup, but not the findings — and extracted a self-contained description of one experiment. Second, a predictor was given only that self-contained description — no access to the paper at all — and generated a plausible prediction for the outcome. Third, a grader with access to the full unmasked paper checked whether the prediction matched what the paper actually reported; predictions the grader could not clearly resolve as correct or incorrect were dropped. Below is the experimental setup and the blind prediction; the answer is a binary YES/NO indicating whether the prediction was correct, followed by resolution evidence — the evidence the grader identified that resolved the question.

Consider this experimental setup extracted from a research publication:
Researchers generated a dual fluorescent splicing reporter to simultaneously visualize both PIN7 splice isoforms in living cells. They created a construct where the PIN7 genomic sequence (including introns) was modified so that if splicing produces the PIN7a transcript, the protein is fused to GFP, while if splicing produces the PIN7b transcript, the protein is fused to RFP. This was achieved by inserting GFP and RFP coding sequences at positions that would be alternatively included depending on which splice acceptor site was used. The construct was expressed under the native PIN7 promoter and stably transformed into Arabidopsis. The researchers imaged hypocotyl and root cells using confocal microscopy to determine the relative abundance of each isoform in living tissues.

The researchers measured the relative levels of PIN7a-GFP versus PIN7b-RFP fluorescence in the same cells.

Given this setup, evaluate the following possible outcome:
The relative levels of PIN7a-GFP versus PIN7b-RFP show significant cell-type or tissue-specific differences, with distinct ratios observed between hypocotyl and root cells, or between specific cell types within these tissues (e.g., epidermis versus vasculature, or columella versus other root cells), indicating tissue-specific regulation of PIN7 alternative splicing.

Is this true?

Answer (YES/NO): NO